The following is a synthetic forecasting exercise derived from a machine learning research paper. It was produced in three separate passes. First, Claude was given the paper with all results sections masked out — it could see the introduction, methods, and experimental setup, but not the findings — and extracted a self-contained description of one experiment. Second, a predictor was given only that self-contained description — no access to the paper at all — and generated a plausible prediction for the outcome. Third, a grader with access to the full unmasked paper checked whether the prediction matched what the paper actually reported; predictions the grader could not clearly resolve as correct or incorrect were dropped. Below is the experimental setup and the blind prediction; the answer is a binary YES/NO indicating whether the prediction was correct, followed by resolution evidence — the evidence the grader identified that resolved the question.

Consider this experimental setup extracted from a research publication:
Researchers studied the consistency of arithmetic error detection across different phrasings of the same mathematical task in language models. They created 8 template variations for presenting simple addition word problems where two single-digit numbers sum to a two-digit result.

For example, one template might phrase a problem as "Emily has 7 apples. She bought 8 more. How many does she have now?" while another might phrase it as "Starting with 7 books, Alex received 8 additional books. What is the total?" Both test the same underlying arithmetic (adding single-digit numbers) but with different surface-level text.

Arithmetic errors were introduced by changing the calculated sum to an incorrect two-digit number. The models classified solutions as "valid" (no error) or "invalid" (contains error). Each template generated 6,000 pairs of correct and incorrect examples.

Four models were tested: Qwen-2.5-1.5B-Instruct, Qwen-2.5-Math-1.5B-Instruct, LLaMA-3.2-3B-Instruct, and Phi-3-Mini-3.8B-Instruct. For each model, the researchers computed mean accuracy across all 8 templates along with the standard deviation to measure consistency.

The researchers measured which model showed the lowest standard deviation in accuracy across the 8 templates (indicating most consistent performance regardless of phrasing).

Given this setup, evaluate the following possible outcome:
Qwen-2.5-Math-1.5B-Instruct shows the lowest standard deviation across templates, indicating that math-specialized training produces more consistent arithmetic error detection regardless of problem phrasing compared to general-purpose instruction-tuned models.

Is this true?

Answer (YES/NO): YES